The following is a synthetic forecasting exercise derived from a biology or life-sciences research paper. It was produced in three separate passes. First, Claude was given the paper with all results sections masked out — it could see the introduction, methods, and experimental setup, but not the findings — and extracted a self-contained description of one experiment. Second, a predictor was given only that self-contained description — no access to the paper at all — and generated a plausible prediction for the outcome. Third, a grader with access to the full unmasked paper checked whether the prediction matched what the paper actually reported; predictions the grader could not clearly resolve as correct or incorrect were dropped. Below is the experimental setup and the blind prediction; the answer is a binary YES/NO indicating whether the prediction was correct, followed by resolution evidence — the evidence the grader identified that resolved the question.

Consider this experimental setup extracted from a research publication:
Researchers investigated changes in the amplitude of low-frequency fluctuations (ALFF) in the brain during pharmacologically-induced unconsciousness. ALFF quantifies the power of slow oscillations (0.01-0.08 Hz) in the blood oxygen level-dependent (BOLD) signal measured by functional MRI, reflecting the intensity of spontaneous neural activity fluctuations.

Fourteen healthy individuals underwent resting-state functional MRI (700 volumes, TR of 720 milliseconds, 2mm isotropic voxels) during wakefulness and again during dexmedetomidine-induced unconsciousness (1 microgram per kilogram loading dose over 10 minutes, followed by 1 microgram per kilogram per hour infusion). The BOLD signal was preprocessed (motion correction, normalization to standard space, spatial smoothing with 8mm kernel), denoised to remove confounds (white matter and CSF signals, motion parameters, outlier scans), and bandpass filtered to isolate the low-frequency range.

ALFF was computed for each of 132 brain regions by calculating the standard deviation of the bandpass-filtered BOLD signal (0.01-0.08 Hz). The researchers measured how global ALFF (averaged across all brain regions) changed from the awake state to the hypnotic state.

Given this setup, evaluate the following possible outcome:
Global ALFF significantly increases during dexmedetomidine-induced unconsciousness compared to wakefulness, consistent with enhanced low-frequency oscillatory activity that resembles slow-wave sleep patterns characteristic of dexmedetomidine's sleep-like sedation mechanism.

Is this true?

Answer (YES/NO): YES